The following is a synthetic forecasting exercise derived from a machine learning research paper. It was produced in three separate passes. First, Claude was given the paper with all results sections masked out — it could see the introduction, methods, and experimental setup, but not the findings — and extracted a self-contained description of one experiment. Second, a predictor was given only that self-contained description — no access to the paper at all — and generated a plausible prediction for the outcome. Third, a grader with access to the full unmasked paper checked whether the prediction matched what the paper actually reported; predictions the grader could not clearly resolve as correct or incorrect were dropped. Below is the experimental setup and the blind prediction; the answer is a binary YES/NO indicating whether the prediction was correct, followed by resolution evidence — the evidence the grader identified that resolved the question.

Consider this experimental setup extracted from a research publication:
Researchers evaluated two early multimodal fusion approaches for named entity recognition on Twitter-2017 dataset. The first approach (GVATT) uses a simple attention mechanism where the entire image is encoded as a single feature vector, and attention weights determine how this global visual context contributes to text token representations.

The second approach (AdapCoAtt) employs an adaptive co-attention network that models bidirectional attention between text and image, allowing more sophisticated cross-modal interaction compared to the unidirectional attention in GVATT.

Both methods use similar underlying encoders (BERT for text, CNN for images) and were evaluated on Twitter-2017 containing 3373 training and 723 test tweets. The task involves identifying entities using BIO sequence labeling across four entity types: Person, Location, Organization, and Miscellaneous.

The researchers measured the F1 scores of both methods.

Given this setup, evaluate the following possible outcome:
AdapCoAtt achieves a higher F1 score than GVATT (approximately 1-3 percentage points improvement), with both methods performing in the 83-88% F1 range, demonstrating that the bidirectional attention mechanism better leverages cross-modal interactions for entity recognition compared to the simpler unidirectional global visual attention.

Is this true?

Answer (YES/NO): NO